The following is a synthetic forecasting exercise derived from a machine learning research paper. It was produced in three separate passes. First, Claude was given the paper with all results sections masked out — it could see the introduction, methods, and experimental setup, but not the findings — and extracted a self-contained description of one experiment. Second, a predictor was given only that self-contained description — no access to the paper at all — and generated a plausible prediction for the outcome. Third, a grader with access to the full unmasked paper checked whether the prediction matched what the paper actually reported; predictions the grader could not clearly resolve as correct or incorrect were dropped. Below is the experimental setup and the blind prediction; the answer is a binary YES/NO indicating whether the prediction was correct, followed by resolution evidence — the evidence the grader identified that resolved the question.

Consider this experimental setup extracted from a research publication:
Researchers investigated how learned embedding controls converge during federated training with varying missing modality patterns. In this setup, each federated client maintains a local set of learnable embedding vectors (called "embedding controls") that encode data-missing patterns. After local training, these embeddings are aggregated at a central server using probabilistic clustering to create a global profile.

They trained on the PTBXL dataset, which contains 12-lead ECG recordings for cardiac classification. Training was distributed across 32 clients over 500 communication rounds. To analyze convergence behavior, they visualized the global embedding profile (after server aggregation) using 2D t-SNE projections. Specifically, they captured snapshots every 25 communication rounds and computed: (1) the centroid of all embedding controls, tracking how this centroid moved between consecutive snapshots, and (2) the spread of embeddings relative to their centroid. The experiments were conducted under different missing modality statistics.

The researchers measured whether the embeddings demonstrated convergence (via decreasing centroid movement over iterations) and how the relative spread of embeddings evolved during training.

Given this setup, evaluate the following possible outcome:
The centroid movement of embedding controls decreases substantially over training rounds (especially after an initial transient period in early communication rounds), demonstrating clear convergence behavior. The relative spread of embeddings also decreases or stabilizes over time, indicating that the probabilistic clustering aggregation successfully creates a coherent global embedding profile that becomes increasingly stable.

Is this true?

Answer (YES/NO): NO